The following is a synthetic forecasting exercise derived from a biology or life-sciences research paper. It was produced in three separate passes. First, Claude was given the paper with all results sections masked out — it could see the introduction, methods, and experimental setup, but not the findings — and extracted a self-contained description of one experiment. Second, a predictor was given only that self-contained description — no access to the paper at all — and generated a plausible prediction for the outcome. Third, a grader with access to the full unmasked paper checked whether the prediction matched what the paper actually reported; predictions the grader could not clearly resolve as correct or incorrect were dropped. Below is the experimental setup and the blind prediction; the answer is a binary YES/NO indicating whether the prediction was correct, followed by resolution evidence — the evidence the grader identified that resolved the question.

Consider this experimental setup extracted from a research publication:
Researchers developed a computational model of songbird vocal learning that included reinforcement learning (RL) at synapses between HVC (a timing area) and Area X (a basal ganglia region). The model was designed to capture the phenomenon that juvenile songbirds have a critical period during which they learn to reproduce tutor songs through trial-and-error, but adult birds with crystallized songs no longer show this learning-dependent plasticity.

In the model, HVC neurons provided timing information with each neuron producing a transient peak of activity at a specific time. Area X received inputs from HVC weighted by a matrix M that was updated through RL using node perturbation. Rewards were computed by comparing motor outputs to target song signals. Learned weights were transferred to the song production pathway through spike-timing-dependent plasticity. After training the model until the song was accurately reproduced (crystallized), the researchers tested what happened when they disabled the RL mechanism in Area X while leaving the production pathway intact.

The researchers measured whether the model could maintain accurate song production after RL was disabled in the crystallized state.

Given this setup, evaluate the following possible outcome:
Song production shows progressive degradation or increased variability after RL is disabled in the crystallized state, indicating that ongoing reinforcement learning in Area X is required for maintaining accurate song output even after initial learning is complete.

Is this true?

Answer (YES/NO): NO